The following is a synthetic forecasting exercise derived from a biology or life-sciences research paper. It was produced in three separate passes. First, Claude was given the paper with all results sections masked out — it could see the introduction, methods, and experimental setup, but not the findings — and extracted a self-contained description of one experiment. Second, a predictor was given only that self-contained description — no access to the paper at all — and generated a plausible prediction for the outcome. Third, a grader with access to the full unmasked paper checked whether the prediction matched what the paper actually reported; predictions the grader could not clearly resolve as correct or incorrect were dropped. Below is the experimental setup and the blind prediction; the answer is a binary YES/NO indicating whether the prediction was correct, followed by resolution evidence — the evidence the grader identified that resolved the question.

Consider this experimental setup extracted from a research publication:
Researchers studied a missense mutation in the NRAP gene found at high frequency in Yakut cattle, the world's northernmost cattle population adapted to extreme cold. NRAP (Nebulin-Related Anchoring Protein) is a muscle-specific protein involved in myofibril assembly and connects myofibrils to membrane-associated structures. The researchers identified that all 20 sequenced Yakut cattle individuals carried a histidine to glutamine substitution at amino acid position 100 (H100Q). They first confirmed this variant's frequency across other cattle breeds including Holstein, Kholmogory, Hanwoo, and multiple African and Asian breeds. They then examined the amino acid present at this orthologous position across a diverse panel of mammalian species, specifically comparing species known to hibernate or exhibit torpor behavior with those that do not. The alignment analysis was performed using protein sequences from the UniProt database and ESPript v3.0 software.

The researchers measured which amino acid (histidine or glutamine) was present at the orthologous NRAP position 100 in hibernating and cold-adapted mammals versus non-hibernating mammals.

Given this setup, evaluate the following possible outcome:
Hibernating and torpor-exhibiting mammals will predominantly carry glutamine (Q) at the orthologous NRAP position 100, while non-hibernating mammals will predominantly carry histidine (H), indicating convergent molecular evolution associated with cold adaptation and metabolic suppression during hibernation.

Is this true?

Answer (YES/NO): YES